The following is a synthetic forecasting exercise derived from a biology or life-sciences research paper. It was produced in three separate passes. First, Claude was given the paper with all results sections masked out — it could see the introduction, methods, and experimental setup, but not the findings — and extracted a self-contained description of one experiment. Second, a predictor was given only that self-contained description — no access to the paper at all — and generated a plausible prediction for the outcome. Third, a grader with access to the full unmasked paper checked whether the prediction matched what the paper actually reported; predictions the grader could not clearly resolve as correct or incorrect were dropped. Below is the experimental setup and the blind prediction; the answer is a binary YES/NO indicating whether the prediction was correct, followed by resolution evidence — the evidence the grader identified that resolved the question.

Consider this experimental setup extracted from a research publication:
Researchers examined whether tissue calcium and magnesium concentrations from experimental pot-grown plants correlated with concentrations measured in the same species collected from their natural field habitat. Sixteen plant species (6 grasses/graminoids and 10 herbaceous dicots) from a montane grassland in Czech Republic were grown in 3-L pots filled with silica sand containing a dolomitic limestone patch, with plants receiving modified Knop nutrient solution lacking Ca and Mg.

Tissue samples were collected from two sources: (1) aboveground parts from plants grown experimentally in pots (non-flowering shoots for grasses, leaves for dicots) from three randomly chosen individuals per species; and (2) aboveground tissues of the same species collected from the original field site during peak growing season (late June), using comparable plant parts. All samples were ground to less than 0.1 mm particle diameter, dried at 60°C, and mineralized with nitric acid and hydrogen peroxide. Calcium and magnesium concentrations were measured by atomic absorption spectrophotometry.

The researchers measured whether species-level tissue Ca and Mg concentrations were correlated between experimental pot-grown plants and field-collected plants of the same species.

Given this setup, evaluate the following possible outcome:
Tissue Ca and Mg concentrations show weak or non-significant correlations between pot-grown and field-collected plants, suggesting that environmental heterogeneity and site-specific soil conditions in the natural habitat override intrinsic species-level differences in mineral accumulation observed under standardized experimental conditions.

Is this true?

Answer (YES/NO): NO